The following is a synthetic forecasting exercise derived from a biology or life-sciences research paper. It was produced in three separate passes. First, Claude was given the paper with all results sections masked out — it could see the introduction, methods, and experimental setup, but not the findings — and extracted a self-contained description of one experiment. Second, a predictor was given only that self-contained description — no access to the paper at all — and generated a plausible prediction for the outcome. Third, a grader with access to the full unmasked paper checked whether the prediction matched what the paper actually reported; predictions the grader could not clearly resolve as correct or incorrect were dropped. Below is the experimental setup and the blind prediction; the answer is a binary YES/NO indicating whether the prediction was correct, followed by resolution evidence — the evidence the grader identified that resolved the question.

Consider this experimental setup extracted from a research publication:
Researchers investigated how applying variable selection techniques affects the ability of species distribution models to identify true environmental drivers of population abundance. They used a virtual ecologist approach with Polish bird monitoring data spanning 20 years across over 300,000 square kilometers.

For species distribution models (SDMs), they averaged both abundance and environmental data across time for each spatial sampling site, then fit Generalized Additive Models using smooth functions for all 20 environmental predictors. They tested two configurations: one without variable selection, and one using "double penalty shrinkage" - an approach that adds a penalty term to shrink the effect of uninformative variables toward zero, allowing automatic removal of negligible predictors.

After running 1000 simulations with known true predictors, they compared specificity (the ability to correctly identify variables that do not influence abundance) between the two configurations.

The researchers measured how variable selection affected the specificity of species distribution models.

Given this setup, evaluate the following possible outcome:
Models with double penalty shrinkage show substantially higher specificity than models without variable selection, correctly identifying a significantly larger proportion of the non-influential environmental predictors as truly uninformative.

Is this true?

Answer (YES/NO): NO